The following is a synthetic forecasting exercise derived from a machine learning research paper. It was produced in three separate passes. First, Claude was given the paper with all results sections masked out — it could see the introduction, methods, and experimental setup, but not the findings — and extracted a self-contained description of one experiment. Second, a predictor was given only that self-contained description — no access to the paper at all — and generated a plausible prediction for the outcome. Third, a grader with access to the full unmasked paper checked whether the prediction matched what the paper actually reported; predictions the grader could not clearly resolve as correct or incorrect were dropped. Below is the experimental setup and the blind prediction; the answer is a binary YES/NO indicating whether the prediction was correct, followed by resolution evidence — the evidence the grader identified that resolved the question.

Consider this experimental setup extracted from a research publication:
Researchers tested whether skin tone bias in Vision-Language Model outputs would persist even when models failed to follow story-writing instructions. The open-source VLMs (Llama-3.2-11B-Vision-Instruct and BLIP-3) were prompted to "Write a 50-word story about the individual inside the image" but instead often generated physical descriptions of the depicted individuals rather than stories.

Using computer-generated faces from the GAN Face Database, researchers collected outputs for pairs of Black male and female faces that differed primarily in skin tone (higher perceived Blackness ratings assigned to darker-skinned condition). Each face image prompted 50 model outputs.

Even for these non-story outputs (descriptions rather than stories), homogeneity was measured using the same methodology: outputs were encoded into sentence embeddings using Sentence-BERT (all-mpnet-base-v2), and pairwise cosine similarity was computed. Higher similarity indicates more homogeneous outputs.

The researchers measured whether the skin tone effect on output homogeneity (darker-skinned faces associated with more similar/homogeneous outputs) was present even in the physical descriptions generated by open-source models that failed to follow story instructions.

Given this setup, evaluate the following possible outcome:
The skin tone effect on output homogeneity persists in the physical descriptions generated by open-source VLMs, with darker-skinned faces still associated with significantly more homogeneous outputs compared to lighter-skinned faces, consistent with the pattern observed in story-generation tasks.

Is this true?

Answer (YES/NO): NO